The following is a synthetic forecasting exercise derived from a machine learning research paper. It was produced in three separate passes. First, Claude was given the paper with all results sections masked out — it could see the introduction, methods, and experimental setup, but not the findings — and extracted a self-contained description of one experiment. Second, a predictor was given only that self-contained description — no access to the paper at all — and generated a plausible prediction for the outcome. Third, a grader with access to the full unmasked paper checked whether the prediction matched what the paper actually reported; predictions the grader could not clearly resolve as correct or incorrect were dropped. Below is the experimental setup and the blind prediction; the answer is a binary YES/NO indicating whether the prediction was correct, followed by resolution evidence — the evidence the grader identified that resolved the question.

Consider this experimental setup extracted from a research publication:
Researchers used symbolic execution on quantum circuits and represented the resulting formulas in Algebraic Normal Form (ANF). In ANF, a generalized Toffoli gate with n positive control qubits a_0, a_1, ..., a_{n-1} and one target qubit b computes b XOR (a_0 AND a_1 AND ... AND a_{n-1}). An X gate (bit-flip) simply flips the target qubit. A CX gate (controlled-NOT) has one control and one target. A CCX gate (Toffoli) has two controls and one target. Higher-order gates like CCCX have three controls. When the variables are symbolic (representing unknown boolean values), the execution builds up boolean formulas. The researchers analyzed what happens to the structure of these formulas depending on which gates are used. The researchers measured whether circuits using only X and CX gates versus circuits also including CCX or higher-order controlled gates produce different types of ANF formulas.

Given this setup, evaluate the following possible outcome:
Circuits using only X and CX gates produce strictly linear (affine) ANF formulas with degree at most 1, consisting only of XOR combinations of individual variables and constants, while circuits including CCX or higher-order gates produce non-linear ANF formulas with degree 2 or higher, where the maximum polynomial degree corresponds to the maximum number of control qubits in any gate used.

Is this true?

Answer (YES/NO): NO